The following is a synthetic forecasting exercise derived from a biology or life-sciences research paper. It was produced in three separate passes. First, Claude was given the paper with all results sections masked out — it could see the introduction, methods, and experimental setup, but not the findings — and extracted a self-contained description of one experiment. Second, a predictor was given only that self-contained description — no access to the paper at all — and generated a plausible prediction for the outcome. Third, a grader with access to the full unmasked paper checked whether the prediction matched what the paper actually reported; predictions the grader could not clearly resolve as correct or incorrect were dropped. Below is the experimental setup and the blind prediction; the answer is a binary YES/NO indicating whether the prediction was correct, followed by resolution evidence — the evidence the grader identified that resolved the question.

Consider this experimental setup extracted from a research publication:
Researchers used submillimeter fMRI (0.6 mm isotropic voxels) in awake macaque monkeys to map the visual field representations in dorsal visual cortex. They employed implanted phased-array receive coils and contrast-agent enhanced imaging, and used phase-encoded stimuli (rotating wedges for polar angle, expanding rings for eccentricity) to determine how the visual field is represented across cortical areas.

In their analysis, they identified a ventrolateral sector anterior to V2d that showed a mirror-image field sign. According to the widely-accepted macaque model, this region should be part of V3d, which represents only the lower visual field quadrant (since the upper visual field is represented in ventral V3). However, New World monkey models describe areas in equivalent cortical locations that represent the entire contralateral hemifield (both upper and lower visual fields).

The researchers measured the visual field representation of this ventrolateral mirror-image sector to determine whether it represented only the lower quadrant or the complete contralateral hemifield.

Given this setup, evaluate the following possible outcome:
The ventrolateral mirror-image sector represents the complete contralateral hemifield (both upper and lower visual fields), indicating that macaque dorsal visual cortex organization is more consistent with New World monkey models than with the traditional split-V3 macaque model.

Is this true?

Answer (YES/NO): YES